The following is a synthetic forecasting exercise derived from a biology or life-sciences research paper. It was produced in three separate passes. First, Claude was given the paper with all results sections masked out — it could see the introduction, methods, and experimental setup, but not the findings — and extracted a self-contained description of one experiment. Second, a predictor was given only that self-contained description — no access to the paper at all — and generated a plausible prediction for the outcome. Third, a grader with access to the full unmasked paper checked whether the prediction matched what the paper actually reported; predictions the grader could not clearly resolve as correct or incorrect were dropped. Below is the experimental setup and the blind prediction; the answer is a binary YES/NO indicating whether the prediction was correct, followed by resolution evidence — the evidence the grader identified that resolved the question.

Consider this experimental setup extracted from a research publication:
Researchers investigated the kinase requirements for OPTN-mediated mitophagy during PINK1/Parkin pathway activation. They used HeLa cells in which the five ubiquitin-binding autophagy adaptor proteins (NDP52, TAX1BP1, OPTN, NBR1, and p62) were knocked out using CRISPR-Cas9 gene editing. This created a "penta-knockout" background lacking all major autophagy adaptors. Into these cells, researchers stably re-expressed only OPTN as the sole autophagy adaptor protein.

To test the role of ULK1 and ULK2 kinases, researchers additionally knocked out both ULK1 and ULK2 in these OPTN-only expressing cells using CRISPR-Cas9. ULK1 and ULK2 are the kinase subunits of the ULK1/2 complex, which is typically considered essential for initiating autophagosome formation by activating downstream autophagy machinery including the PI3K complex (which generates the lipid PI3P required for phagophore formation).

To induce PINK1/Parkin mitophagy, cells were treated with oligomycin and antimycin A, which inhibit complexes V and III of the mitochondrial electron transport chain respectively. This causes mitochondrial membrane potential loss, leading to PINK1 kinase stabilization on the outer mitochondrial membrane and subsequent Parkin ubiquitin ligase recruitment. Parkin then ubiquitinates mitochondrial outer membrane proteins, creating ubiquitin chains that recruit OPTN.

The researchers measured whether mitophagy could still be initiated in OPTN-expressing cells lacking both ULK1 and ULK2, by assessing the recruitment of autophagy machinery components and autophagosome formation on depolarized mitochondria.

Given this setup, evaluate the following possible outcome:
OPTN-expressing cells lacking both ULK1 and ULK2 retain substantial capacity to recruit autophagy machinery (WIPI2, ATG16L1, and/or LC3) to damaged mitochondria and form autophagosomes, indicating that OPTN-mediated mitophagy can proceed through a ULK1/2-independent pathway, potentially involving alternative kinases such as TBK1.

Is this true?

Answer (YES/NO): YES